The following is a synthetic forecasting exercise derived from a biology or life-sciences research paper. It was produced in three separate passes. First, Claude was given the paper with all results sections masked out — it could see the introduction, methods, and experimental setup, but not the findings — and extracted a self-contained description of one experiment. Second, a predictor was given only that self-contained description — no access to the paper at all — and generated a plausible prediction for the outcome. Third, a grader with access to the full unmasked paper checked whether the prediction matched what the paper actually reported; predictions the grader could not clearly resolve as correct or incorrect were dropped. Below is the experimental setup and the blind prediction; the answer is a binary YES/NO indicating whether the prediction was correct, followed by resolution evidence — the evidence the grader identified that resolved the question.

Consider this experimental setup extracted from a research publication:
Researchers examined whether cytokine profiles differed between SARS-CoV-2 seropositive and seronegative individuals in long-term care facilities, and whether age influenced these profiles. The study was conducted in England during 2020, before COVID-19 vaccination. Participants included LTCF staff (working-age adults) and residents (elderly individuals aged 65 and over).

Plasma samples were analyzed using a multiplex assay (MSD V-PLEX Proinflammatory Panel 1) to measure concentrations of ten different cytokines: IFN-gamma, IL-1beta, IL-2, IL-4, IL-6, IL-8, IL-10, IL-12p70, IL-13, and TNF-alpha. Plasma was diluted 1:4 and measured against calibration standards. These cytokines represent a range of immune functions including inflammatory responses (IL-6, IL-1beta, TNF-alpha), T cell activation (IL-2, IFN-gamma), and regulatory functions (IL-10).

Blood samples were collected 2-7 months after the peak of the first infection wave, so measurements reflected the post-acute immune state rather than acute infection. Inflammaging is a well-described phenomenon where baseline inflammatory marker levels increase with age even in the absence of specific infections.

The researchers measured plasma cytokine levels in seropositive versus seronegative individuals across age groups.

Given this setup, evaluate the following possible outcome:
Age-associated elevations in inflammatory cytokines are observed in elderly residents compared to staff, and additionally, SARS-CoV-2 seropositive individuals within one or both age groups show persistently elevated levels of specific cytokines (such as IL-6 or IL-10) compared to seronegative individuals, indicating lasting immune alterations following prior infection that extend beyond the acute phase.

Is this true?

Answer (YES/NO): NO